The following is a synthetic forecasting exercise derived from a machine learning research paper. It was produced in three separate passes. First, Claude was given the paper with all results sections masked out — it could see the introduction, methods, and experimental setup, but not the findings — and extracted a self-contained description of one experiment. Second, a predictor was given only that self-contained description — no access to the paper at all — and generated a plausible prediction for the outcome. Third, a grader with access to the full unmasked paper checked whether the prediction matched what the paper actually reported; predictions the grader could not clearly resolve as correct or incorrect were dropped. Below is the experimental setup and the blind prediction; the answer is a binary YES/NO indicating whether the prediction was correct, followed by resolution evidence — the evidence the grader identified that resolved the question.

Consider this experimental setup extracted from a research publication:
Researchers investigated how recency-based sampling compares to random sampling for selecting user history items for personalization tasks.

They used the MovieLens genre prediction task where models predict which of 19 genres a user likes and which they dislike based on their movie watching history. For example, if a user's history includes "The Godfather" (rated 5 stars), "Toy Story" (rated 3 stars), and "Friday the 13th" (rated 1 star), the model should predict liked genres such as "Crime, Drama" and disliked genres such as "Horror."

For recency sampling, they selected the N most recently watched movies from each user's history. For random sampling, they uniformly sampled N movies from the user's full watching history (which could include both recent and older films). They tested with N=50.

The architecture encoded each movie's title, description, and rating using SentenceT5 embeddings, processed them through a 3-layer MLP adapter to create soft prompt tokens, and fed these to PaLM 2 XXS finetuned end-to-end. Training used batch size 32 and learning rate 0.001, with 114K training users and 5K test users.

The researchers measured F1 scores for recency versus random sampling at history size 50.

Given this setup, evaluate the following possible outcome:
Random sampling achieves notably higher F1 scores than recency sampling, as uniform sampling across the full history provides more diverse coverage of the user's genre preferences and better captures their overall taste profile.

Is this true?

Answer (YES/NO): NO